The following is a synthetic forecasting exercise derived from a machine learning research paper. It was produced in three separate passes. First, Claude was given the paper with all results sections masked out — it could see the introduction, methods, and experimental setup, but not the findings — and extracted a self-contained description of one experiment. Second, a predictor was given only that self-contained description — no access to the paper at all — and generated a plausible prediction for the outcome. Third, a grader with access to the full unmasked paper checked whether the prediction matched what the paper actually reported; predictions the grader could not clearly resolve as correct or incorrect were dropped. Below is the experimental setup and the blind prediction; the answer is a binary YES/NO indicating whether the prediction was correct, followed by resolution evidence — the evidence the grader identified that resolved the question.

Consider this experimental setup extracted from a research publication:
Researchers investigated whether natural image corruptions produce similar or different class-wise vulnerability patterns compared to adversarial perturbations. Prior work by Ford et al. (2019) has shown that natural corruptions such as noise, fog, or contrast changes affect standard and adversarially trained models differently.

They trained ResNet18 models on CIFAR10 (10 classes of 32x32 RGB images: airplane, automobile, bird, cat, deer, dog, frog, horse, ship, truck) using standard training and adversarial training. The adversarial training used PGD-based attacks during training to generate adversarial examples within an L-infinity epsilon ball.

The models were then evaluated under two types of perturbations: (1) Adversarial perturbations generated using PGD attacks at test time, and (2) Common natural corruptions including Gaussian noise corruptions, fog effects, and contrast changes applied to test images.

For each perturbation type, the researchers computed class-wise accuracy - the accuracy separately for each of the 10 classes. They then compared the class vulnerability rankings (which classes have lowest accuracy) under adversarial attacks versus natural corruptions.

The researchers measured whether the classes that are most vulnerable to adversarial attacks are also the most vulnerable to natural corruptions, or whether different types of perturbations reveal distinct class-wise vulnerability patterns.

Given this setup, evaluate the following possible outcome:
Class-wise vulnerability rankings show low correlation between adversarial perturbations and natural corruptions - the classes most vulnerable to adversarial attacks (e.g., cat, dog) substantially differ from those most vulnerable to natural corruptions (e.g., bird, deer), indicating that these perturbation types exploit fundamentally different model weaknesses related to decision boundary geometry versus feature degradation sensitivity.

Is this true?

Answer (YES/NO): NO